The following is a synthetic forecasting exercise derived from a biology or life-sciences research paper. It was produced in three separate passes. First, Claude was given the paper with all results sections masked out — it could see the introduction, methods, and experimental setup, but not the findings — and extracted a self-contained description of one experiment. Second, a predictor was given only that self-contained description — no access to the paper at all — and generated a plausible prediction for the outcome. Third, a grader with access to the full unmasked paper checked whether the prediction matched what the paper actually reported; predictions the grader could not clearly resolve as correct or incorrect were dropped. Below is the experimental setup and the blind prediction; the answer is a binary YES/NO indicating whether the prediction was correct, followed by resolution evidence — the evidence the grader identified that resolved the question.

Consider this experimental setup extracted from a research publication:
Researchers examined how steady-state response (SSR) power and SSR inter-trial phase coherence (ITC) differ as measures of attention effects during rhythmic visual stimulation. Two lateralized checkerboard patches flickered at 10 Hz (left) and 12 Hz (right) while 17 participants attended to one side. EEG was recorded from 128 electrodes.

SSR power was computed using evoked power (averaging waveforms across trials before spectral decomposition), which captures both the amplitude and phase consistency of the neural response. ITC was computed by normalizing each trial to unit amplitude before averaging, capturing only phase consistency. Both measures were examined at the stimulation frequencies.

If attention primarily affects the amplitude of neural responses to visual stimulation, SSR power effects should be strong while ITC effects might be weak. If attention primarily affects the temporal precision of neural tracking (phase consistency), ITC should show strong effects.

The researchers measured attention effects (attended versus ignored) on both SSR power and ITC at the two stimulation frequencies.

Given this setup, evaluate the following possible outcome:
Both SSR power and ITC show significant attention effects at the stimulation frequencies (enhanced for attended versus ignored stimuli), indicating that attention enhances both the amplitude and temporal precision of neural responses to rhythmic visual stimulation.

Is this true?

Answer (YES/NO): YES